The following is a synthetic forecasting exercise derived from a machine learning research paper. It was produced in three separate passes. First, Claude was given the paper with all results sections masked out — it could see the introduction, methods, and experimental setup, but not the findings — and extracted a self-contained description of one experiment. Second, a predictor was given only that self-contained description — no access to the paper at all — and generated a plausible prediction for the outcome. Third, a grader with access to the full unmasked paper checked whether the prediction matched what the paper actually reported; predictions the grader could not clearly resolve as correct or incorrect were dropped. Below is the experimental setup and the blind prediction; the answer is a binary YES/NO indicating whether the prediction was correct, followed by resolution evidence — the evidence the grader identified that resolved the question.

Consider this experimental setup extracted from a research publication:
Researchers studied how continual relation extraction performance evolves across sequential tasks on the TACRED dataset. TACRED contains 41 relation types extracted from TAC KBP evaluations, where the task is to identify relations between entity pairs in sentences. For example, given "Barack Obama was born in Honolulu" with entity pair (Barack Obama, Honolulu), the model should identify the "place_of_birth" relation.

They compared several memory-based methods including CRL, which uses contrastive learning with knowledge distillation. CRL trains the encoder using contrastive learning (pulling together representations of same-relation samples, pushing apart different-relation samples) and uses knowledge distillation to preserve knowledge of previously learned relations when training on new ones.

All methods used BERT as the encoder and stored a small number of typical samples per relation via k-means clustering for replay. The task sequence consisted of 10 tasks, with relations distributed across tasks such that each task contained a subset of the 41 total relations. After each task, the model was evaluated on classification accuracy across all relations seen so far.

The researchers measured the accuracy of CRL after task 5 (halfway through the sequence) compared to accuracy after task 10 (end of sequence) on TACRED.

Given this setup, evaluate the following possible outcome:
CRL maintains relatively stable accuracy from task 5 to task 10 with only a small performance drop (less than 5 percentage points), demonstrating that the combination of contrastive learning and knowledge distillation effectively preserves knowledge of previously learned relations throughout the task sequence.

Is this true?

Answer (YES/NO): NO